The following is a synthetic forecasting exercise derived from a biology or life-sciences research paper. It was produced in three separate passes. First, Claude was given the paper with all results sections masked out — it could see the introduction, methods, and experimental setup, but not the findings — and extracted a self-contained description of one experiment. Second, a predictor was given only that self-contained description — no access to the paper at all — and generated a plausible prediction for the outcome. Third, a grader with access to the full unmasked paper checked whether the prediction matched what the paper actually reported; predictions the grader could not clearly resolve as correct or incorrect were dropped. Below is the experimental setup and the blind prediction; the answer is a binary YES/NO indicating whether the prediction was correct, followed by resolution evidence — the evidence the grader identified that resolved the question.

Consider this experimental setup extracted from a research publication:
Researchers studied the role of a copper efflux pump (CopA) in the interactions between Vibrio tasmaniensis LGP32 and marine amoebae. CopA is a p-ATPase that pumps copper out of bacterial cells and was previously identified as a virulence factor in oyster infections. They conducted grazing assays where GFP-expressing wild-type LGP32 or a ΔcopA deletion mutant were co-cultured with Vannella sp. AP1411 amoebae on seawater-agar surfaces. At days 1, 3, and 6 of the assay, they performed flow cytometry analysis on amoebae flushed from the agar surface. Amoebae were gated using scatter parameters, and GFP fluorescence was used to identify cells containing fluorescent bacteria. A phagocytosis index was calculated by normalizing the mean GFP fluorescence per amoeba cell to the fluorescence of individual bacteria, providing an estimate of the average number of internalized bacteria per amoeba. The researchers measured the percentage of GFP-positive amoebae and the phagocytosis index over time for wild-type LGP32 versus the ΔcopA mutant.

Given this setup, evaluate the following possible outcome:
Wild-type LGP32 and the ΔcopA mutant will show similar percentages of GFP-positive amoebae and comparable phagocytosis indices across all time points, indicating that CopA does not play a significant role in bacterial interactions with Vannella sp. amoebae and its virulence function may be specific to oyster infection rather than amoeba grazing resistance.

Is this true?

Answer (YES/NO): NO